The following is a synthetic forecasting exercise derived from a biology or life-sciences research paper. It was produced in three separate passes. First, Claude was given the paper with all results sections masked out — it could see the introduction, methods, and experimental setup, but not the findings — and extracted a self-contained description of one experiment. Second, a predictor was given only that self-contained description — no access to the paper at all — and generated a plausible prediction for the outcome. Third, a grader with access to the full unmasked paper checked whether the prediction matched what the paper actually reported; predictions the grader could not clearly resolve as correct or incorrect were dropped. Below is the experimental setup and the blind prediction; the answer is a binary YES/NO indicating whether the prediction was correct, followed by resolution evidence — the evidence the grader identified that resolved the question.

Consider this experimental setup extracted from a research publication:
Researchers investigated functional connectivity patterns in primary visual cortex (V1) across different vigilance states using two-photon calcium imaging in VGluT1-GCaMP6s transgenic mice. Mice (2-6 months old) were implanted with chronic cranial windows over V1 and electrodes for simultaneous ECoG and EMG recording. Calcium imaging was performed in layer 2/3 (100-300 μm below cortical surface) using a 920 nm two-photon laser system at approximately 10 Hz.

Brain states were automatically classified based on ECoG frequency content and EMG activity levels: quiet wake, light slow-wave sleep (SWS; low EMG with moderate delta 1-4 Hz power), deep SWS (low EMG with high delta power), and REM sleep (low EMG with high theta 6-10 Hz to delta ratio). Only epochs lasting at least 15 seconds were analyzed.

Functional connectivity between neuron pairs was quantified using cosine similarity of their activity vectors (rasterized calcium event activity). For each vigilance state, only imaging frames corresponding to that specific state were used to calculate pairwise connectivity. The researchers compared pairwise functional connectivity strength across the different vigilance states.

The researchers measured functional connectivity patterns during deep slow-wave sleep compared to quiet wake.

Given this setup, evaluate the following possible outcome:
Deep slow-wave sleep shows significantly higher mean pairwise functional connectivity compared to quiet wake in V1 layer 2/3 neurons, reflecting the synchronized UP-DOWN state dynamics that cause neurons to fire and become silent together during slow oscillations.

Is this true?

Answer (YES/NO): NO